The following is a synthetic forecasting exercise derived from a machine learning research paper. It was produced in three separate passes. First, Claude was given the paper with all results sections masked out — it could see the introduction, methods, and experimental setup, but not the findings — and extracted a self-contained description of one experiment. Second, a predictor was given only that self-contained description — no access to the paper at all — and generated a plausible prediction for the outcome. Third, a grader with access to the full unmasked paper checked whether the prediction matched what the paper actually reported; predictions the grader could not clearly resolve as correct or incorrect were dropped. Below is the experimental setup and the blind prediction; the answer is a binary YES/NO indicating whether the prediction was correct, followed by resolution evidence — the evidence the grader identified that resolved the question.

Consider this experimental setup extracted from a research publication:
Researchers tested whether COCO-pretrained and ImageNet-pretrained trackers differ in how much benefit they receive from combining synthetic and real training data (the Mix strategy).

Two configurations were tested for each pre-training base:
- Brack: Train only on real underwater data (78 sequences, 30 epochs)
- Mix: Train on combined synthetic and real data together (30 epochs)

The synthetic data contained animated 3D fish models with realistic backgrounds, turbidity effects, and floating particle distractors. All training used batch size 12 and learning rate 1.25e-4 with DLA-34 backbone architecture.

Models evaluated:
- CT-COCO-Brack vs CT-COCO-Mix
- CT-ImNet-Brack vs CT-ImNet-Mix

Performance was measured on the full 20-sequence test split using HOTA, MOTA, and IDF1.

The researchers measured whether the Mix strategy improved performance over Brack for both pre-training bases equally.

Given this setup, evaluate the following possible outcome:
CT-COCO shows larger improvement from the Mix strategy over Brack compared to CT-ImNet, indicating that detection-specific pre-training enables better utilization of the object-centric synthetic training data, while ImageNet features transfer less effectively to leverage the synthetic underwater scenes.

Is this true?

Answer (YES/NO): NO